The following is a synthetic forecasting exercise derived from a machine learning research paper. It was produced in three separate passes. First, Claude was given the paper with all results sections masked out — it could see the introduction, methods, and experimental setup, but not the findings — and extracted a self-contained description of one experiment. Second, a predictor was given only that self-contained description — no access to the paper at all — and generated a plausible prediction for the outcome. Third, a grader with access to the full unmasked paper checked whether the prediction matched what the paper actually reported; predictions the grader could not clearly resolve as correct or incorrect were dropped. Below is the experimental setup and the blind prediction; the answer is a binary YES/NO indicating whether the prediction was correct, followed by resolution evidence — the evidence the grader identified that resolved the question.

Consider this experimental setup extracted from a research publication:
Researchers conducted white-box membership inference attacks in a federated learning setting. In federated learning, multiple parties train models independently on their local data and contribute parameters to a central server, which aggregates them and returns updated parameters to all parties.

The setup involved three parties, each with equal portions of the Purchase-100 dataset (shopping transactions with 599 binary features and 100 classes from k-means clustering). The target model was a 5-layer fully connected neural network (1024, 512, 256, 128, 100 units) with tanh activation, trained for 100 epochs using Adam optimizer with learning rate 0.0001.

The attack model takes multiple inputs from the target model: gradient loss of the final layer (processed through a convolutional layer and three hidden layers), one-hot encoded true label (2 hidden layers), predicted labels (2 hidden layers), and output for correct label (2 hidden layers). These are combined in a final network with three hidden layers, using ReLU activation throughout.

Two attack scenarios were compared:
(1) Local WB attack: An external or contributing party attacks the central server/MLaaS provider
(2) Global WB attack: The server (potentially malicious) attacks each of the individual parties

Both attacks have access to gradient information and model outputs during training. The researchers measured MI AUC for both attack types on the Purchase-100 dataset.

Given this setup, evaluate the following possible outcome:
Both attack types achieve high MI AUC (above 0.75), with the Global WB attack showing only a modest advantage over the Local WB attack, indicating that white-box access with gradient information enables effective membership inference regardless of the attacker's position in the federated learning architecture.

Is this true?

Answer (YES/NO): NO